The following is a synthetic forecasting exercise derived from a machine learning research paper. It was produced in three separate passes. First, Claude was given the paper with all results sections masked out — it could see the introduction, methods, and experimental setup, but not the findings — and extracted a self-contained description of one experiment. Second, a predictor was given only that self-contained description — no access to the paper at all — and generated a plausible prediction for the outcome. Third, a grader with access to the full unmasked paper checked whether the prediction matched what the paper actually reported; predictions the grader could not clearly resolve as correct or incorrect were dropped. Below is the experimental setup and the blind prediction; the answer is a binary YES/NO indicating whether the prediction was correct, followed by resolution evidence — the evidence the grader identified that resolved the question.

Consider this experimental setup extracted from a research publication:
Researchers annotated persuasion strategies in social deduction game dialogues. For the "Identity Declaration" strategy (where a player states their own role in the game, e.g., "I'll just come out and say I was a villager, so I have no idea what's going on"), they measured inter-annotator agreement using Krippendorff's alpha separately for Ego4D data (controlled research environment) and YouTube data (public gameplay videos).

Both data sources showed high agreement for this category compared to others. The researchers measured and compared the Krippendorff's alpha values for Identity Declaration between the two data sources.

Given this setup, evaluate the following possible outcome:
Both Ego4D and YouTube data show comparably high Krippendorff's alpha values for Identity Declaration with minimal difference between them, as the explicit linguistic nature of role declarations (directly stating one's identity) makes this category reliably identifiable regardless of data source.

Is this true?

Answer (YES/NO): YES